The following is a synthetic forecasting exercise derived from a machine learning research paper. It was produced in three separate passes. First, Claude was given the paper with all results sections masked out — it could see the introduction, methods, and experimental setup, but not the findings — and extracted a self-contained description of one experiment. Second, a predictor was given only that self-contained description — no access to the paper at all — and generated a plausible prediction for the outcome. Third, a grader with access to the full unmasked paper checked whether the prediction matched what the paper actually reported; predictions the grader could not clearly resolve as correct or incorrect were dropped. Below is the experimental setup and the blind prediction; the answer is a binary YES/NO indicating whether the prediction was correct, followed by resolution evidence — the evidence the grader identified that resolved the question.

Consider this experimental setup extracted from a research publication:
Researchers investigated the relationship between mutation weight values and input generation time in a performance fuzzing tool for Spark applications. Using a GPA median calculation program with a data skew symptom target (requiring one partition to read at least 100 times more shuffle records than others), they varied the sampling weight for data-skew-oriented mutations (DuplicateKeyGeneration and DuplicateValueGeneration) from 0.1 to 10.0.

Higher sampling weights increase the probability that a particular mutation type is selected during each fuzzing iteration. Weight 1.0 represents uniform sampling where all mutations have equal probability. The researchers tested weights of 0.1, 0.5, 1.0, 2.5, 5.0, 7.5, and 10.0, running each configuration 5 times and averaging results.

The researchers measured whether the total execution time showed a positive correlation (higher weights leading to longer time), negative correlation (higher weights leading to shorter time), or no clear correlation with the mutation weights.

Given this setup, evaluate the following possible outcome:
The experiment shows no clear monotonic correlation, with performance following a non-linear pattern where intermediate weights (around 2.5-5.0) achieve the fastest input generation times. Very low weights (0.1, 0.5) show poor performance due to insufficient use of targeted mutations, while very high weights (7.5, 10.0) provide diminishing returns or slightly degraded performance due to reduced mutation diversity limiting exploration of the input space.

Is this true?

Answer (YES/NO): NO